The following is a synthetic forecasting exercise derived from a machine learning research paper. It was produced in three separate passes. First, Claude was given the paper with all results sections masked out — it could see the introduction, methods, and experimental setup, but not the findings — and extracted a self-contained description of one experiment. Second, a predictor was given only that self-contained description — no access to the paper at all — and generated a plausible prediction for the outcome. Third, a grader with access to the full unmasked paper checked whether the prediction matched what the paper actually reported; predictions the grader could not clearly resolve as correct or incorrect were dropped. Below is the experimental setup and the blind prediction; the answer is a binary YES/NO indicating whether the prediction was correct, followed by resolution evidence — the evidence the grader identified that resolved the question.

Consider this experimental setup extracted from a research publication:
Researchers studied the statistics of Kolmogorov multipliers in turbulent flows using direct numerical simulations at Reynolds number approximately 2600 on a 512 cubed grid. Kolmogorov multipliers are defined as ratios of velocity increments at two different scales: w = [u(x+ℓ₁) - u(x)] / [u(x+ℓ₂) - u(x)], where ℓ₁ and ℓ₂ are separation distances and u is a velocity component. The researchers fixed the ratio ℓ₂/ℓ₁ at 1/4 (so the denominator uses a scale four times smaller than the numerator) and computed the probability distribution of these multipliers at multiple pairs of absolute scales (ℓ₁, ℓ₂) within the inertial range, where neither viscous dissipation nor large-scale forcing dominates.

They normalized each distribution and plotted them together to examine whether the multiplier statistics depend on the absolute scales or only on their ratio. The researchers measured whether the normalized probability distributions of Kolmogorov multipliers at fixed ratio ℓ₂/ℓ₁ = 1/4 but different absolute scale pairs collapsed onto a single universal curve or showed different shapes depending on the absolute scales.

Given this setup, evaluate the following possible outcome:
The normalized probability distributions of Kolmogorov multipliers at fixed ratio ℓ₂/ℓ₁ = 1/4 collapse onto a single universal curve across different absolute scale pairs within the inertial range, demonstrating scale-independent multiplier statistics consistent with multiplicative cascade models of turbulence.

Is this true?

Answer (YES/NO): YES